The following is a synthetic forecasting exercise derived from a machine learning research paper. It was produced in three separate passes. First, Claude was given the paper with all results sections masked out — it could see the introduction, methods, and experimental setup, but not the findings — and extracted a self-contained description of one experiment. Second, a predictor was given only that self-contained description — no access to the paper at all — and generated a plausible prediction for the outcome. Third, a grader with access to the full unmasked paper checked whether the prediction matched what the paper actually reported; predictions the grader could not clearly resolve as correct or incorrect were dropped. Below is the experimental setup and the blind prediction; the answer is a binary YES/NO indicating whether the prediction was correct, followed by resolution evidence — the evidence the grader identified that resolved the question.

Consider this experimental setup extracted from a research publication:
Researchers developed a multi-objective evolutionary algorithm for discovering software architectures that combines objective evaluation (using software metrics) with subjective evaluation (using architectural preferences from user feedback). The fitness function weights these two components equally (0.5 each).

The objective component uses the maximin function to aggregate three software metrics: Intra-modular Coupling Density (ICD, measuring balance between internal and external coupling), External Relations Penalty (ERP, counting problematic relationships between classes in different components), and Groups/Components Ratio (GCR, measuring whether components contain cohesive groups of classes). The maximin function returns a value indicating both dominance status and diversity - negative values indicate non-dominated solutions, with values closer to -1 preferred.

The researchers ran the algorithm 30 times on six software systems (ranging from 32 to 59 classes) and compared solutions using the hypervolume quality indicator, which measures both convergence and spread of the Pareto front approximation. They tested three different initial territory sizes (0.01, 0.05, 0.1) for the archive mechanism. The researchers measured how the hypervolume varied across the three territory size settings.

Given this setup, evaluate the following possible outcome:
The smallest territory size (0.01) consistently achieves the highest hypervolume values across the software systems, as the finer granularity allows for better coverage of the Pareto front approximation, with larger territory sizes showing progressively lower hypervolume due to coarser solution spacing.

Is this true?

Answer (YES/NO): YES